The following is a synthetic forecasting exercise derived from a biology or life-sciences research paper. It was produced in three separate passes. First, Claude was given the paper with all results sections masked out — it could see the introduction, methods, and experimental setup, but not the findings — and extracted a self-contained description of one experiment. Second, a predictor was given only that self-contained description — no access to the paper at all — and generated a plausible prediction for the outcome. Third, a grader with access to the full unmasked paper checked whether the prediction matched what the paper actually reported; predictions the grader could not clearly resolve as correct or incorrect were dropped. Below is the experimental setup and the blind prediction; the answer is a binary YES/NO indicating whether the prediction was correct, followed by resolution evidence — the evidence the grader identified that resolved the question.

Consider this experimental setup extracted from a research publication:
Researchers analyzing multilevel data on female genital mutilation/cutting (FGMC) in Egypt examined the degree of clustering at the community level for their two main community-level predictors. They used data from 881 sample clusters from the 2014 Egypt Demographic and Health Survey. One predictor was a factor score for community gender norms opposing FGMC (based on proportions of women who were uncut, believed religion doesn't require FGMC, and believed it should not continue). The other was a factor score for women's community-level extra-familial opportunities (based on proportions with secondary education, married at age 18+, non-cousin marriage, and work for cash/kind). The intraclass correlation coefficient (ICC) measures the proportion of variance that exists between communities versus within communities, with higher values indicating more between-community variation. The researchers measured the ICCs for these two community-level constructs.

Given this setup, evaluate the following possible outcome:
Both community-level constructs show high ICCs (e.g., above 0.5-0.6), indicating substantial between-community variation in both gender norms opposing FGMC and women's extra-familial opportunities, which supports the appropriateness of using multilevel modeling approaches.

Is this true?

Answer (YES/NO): NO